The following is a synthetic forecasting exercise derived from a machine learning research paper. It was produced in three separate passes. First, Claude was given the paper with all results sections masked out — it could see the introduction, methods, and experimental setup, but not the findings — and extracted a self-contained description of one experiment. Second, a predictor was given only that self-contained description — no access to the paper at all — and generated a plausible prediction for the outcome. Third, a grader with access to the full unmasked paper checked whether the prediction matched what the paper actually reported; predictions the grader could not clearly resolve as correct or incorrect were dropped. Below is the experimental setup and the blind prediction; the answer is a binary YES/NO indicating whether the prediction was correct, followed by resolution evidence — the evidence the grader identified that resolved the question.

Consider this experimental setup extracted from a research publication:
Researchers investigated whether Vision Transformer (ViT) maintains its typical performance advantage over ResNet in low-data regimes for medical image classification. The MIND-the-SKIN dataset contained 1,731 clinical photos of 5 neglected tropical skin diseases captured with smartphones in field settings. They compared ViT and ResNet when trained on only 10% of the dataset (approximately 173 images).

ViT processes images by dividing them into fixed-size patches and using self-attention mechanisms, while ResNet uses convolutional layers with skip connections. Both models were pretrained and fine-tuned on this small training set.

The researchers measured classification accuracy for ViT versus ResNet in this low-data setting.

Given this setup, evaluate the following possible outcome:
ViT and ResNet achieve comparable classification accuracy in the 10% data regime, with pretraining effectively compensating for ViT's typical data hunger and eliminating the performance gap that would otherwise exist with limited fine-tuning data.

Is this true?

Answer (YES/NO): NO